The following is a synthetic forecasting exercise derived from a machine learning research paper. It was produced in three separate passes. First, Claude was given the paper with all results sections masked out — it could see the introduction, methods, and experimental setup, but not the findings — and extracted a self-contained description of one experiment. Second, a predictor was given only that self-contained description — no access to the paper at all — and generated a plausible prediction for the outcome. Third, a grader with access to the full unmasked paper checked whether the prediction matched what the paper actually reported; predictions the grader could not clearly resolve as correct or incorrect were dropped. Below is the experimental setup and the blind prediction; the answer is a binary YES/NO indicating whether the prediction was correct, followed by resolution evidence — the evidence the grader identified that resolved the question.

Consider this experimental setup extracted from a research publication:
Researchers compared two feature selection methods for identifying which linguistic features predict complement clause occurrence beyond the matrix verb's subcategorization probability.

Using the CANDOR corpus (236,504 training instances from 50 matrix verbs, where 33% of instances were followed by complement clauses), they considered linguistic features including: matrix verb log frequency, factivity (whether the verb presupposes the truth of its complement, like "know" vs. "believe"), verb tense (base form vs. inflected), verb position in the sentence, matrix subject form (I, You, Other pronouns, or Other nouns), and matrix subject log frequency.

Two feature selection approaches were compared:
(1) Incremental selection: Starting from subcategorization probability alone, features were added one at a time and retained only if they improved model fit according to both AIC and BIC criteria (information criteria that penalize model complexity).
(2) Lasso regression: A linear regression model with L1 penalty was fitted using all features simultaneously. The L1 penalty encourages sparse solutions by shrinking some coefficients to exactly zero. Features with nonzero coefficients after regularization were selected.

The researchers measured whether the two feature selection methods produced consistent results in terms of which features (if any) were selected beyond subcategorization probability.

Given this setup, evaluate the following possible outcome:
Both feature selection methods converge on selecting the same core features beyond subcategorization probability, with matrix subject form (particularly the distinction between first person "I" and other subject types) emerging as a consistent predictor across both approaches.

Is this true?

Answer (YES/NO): NO